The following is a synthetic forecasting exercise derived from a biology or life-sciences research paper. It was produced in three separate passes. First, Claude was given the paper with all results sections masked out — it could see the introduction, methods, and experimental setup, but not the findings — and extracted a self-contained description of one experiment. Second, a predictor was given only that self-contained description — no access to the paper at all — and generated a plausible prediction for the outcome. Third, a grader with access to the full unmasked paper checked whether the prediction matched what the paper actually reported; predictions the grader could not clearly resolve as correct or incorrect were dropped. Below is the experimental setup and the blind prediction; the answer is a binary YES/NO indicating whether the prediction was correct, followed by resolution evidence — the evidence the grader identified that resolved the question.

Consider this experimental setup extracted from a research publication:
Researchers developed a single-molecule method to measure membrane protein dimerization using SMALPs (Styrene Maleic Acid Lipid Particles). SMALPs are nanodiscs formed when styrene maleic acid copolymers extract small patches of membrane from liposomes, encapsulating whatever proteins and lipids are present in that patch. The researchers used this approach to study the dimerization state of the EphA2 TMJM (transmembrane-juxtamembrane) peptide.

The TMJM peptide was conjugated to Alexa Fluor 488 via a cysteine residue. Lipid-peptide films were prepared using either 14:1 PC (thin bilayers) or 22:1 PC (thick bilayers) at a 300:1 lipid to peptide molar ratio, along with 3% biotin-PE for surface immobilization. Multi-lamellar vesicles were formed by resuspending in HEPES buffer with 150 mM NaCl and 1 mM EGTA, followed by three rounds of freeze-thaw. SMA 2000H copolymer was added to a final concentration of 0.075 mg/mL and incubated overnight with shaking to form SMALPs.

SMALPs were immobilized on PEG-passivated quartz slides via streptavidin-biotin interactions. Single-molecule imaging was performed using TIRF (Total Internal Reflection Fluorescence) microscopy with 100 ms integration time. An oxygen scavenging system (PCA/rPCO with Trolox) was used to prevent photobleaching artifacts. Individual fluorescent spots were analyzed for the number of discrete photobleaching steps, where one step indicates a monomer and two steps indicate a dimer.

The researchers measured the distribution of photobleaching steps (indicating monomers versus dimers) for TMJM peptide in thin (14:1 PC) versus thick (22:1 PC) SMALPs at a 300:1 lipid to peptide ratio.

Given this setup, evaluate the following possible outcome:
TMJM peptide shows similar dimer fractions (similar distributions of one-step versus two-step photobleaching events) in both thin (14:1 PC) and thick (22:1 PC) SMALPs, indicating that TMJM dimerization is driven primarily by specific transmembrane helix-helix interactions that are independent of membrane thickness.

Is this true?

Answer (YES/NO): YES